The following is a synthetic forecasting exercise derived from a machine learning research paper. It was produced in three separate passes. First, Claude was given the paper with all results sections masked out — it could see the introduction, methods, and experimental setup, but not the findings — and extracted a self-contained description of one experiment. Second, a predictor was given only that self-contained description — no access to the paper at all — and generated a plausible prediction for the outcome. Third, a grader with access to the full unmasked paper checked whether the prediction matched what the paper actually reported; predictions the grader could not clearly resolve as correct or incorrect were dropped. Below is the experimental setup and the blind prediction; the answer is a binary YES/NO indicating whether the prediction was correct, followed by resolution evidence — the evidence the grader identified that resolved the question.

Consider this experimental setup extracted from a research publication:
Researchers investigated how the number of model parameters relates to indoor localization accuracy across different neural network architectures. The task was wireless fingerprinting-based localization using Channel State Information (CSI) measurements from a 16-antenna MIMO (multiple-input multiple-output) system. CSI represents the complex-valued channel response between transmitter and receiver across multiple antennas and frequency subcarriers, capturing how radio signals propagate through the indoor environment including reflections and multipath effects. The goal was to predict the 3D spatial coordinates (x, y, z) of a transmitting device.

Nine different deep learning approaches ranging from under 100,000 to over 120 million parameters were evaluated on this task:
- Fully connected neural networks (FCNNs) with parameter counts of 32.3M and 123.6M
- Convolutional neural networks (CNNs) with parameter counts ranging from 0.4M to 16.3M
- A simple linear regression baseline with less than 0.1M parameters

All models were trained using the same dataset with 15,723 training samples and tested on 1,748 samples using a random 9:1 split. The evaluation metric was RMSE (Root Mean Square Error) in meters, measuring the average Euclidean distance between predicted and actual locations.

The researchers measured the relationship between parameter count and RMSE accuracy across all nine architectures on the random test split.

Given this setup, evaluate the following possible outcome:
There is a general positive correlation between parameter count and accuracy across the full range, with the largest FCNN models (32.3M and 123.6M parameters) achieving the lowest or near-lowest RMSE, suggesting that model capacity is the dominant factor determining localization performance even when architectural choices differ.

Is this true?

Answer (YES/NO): NO